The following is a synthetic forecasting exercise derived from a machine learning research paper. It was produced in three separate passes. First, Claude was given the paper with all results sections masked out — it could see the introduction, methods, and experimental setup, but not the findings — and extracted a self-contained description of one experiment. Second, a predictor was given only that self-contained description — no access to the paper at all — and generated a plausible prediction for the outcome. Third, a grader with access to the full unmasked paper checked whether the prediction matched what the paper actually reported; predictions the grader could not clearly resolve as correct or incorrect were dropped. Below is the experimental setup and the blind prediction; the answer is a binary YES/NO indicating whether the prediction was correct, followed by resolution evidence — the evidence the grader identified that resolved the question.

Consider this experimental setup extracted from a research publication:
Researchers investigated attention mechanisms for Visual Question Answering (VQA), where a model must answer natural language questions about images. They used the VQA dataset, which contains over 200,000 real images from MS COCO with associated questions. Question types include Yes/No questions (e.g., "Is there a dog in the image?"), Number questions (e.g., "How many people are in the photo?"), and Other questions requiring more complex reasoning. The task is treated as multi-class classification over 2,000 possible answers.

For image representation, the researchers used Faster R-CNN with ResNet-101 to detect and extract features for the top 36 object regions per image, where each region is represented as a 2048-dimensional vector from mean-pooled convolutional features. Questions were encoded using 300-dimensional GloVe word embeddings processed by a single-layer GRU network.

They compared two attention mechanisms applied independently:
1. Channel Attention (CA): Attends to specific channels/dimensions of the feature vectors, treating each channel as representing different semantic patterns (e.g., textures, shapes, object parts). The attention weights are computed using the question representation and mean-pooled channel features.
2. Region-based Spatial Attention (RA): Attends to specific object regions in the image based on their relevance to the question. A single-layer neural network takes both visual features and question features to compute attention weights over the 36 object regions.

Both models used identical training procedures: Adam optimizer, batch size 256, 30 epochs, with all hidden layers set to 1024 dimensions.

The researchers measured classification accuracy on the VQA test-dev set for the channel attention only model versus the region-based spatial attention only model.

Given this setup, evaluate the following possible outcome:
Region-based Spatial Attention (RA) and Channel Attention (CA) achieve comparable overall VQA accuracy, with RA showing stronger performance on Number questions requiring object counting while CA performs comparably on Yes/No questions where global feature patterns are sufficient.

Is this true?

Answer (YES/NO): NO